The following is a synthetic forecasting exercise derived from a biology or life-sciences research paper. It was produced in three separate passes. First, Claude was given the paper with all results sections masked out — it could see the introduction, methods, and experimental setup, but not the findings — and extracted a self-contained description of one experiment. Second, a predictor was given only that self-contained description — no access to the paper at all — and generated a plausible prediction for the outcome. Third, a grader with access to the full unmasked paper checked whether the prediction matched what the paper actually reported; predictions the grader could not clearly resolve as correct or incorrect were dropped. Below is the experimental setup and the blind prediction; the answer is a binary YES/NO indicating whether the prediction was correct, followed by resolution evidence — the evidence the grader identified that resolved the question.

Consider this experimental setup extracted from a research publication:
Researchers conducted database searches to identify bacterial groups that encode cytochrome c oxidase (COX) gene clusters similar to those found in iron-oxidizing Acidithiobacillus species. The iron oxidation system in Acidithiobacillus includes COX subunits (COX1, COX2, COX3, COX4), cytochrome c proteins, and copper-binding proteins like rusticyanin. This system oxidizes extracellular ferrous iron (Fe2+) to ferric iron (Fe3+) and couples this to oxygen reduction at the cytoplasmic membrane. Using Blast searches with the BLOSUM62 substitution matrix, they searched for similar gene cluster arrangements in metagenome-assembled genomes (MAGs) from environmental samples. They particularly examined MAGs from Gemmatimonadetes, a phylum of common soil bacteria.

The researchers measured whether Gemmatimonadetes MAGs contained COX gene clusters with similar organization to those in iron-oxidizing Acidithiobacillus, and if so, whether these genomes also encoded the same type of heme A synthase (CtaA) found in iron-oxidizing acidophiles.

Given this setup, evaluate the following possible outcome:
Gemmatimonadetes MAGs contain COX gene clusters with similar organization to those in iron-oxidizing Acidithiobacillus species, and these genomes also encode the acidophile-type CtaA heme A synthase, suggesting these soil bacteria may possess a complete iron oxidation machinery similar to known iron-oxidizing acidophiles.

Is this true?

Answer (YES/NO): NO